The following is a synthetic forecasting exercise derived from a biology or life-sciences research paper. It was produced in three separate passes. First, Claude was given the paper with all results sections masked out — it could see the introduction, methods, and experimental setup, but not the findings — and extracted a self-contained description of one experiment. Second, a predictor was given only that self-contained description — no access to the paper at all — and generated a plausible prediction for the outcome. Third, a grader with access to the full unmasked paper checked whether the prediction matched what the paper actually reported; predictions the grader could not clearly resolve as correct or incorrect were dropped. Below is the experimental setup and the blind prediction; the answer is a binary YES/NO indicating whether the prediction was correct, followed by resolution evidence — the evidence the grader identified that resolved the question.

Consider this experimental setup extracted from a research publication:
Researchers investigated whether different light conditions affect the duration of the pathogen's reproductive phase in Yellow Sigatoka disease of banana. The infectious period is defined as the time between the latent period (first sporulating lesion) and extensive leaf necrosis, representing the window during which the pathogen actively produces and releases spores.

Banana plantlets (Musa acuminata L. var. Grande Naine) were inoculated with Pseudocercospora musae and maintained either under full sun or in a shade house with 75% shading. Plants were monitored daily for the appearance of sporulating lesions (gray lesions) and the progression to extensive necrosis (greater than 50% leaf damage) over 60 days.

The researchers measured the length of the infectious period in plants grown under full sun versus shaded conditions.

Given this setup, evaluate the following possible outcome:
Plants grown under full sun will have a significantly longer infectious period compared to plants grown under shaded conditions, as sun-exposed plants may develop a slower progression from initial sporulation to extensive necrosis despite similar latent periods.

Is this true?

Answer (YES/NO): NO